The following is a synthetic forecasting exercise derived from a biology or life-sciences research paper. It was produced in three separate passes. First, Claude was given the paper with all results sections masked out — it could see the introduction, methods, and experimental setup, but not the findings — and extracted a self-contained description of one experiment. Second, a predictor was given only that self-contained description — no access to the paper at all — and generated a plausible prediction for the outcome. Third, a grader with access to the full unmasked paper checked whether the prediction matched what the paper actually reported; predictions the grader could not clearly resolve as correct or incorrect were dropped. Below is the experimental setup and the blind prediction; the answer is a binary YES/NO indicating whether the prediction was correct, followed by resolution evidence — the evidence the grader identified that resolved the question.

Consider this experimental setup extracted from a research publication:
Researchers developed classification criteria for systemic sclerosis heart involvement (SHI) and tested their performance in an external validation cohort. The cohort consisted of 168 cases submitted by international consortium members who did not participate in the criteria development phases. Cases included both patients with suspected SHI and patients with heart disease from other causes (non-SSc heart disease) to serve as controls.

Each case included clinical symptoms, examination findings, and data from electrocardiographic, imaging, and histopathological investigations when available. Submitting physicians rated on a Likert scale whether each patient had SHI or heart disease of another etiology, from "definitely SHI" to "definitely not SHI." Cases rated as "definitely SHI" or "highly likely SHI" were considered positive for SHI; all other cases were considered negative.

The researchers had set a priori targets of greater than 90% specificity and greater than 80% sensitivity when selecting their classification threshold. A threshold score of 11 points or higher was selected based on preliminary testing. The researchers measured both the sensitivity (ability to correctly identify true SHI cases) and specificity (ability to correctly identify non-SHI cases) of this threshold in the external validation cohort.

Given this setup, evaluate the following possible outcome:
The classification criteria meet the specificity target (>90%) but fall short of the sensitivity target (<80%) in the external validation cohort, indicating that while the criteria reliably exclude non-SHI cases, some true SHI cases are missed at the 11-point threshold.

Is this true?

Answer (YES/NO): YES